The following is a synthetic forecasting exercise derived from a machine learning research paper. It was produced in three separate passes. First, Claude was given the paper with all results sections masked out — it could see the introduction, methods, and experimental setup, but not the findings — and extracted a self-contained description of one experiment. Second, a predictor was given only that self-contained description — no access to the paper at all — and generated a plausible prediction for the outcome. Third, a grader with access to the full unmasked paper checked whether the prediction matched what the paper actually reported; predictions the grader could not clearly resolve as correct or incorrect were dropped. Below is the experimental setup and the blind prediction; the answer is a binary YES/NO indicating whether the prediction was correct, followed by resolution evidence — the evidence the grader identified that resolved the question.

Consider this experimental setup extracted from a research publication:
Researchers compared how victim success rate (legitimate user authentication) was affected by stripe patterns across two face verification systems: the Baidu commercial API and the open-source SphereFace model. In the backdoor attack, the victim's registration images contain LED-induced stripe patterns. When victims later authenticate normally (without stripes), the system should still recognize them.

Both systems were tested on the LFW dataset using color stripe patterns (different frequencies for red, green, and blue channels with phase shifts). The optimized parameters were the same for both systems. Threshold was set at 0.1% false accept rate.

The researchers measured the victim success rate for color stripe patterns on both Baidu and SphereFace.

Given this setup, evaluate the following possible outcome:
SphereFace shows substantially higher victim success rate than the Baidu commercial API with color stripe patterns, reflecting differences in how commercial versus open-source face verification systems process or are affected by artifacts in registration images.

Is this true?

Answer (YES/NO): NO